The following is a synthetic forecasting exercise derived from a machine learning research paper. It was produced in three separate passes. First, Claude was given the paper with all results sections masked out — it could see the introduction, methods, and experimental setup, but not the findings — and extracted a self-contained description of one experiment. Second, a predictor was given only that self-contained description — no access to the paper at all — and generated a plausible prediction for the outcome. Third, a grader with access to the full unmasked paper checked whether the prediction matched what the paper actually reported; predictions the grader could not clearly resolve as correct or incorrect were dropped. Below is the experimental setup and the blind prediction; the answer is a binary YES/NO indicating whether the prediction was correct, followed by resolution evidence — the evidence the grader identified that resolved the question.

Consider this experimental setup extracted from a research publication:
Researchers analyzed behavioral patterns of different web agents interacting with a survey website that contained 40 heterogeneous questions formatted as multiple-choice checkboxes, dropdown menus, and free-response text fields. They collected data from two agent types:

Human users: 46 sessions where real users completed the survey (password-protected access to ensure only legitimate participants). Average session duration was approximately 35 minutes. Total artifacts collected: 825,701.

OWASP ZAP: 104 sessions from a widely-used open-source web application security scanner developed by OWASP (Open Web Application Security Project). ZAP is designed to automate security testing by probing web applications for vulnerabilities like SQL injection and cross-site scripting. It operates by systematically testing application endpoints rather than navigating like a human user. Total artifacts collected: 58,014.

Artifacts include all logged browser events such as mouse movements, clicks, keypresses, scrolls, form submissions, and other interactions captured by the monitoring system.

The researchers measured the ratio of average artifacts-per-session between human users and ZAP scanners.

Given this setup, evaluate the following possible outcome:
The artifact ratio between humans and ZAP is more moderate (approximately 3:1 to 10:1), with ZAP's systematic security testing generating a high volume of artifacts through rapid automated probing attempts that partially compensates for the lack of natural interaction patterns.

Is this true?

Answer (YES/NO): NO